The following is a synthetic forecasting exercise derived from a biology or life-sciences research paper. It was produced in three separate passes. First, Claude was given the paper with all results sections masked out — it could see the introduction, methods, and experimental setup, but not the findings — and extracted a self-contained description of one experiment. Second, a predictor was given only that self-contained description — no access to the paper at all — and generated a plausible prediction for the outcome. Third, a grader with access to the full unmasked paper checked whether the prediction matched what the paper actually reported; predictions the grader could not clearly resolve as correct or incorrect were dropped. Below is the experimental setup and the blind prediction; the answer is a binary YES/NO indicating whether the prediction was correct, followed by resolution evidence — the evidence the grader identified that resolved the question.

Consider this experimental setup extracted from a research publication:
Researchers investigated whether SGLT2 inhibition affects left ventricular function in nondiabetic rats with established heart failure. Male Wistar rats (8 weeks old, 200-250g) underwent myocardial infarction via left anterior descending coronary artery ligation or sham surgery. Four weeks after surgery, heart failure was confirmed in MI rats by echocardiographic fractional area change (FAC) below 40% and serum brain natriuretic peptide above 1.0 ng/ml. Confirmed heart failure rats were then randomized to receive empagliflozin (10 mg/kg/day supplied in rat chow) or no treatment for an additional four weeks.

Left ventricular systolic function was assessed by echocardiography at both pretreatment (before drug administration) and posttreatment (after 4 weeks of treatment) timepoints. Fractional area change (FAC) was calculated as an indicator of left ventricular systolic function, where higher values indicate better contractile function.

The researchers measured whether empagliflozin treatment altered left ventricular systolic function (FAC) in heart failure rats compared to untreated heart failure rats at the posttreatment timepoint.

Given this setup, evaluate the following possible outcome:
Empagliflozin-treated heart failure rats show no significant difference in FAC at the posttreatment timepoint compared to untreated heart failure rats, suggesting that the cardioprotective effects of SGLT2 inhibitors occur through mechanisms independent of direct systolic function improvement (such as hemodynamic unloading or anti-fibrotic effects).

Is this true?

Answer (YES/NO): NO